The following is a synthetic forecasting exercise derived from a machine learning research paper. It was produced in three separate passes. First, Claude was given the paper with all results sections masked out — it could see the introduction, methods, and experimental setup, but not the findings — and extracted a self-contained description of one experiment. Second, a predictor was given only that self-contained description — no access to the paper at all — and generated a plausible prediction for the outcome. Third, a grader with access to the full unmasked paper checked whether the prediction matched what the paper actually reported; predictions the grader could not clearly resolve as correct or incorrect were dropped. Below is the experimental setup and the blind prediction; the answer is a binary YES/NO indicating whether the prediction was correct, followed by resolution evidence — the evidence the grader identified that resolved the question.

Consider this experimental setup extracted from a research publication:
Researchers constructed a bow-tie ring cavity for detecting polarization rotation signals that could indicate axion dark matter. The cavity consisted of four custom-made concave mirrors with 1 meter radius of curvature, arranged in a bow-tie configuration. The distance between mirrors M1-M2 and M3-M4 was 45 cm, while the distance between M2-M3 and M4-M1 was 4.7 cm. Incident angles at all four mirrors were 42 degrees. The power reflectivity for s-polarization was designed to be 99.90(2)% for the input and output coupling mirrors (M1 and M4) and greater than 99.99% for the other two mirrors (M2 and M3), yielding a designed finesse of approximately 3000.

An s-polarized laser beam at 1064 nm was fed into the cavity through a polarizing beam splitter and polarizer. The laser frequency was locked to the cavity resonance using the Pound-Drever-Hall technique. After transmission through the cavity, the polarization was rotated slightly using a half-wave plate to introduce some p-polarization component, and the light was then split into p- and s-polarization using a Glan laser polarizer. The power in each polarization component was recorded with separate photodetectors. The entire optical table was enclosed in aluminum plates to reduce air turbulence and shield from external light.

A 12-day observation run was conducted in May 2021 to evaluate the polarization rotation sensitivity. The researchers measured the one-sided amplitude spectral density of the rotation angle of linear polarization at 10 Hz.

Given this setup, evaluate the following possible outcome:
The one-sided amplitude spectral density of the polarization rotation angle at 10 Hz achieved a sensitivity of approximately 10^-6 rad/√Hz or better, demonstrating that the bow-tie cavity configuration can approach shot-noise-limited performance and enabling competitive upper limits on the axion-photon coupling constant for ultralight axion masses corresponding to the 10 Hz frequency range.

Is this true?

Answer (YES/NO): NO